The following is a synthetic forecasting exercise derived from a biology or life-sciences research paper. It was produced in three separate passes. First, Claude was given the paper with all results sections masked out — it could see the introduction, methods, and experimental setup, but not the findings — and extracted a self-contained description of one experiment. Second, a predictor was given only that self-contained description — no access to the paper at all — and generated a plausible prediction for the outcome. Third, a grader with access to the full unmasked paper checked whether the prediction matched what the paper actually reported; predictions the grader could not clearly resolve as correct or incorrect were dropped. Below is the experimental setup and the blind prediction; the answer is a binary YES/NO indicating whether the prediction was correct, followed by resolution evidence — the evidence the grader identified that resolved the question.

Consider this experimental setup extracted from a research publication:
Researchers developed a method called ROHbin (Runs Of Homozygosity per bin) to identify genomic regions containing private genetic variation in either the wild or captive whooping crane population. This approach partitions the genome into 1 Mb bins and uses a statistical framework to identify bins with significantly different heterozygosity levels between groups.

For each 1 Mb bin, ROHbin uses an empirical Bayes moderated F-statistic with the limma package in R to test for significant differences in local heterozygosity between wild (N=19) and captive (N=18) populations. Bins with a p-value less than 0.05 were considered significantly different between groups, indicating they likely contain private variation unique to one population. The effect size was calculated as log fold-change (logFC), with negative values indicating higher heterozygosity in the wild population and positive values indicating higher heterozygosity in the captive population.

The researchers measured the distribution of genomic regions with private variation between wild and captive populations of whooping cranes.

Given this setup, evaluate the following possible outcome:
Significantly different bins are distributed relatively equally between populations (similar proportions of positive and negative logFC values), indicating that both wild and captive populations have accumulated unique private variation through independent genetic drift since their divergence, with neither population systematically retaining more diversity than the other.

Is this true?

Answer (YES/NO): NO